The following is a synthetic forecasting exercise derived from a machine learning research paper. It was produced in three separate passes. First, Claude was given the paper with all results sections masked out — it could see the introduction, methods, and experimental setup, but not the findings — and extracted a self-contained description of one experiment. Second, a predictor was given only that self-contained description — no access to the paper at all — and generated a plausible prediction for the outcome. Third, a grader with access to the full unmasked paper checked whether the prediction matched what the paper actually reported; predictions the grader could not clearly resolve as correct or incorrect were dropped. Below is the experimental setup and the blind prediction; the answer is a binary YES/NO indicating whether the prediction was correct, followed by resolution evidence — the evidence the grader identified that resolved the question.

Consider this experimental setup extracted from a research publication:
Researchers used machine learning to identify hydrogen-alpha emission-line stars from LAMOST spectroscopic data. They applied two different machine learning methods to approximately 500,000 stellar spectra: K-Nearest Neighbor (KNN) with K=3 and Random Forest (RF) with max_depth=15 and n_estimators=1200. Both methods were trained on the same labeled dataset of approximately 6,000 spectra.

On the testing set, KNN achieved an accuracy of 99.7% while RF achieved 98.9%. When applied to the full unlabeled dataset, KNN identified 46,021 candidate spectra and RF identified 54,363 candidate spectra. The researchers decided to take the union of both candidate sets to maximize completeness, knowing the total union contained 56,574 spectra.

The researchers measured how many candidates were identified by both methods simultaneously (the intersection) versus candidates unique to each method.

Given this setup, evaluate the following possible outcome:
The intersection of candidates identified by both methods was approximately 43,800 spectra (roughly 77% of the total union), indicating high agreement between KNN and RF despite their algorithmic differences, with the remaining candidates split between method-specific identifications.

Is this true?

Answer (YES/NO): YES